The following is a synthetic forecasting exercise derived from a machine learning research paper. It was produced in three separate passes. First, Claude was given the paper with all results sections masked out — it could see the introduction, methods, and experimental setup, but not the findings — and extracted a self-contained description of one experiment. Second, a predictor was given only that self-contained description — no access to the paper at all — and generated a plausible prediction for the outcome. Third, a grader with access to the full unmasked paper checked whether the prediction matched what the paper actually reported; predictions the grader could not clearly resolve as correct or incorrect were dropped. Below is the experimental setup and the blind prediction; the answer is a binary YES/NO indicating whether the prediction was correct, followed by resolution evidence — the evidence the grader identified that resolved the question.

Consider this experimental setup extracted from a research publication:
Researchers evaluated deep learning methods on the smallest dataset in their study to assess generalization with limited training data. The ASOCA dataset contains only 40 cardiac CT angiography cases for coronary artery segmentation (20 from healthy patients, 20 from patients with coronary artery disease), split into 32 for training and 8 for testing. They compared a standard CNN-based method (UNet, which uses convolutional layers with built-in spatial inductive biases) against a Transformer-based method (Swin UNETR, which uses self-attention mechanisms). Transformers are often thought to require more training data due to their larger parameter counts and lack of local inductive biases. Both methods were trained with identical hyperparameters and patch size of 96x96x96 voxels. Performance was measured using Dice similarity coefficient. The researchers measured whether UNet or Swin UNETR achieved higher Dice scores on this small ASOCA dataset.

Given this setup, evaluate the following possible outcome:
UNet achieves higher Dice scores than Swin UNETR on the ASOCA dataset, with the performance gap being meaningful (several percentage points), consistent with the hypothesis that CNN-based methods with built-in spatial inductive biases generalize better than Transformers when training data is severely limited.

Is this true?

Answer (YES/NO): NO